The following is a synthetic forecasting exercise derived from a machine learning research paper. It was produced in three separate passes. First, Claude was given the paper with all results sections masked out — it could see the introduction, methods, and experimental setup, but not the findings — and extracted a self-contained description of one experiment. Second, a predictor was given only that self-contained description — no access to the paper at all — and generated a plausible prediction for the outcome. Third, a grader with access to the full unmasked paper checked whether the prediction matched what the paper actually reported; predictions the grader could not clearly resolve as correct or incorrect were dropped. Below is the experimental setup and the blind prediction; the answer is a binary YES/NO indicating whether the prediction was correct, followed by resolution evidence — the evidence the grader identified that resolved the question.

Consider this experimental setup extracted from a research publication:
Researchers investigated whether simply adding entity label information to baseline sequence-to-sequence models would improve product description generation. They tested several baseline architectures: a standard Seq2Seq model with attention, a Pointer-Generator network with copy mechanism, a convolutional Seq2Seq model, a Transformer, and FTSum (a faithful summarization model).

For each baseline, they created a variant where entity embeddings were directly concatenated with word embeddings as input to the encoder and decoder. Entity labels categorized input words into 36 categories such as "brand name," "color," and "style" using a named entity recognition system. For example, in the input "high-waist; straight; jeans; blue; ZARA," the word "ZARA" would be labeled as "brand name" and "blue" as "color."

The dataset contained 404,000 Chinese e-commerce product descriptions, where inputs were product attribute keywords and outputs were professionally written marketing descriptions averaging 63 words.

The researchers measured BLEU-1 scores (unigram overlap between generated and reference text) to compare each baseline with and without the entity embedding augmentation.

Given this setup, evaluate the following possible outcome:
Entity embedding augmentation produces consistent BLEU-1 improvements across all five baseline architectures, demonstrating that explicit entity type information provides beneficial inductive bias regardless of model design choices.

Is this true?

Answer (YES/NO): NO